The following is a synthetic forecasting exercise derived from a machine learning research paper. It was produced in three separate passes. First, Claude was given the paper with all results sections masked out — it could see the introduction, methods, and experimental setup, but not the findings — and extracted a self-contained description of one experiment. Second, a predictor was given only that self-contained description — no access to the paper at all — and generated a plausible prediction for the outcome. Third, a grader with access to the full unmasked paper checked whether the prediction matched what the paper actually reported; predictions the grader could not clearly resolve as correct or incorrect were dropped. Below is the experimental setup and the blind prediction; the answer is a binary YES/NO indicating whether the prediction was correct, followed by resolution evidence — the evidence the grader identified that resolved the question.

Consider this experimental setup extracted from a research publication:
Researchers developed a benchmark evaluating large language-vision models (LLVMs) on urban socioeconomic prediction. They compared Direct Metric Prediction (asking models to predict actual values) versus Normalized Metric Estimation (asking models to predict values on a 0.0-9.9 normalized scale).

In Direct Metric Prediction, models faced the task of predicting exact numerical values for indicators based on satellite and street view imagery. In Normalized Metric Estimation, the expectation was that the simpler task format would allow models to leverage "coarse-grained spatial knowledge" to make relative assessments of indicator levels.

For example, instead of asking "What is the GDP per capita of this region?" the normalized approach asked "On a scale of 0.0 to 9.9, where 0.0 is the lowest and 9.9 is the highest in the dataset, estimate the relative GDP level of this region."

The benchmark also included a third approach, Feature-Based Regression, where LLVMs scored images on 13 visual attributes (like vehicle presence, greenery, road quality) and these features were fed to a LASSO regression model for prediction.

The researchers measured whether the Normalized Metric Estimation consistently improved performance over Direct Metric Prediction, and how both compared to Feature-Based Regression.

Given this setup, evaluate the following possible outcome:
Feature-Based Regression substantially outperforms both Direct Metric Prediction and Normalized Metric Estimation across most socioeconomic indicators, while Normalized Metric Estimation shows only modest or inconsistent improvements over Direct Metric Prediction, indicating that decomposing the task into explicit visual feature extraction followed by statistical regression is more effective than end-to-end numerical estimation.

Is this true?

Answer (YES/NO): YES